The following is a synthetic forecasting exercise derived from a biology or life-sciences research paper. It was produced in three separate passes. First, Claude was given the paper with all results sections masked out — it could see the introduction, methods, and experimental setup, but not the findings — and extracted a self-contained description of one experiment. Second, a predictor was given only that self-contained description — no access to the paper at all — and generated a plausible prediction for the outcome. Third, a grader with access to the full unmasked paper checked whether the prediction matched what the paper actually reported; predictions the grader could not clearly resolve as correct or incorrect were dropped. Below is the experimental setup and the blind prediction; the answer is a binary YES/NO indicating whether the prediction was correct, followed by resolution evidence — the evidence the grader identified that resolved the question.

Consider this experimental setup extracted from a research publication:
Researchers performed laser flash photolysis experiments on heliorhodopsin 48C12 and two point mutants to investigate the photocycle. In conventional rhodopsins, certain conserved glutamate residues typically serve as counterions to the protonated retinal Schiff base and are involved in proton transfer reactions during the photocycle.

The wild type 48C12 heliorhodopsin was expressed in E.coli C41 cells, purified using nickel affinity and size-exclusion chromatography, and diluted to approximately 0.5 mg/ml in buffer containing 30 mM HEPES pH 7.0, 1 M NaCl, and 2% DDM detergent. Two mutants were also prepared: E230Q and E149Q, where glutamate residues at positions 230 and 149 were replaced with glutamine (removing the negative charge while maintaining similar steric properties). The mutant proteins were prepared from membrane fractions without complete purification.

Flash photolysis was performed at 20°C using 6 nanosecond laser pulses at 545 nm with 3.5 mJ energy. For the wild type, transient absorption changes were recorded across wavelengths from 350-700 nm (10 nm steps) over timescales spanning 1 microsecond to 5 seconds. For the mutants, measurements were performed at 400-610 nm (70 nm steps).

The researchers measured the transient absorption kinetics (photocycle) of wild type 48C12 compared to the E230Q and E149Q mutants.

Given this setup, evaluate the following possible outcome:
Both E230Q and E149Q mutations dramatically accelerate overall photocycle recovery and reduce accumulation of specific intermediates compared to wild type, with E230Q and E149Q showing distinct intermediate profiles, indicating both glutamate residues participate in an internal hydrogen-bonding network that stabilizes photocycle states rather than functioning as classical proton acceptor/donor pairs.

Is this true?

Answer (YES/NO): NO